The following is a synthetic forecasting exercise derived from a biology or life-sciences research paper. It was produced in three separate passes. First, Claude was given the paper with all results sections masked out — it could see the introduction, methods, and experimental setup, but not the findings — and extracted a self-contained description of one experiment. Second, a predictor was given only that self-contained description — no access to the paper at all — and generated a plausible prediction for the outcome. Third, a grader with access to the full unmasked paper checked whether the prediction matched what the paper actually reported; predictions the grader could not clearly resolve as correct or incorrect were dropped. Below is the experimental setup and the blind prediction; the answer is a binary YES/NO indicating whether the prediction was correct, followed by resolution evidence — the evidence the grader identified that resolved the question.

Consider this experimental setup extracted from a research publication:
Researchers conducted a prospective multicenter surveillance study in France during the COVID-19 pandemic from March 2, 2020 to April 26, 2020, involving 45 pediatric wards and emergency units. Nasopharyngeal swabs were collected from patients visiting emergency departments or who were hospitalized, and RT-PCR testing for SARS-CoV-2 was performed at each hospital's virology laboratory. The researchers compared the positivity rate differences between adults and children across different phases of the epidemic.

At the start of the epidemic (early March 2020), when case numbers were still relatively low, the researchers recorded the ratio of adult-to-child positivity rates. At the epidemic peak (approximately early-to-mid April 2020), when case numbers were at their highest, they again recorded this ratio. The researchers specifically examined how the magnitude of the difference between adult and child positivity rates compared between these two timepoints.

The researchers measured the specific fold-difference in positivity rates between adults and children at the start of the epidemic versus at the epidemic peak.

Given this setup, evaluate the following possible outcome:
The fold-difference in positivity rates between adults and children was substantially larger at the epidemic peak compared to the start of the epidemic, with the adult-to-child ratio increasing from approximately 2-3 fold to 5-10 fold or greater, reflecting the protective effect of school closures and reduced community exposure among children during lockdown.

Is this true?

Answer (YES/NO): NO